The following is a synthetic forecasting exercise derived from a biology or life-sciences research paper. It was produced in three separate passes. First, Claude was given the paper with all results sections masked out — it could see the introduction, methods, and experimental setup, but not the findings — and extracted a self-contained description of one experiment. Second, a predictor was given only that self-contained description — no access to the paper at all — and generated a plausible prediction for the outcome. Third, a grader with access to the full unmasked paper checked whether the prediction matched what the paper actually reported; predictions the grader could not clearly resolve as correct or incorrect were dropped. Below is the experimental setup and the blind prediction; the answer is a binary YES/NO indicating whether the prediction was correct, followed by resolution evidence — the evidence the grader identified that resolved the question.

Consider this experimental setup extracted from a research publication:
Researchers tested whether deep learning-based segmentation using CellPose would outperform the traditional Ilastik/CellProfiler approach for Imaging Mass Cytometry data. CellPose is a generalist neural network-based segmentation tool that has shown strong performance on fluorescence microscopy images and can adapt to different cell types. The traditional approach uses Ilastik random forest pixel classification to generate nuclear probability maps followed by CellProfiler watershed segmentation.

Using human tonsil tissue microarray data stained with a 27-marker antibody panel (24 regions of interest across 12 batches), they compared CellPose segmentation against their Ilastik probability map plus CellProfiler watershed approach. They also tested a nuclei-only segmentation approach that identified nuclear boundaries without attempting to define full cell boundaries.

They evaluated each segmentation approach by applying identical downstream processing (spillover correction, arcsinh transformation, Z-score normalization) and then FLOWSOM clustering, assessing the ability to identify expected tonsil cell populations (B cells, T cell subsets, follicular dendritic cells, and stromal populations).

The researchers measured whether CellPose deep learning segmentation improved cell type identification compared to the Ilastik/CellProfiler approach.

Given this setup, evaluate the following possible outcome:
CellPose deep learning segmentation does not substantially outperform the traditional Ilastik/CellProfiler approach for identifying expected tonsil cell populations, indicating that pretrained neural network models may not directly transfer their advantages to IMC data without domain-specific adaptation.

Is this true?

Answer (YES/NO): YES